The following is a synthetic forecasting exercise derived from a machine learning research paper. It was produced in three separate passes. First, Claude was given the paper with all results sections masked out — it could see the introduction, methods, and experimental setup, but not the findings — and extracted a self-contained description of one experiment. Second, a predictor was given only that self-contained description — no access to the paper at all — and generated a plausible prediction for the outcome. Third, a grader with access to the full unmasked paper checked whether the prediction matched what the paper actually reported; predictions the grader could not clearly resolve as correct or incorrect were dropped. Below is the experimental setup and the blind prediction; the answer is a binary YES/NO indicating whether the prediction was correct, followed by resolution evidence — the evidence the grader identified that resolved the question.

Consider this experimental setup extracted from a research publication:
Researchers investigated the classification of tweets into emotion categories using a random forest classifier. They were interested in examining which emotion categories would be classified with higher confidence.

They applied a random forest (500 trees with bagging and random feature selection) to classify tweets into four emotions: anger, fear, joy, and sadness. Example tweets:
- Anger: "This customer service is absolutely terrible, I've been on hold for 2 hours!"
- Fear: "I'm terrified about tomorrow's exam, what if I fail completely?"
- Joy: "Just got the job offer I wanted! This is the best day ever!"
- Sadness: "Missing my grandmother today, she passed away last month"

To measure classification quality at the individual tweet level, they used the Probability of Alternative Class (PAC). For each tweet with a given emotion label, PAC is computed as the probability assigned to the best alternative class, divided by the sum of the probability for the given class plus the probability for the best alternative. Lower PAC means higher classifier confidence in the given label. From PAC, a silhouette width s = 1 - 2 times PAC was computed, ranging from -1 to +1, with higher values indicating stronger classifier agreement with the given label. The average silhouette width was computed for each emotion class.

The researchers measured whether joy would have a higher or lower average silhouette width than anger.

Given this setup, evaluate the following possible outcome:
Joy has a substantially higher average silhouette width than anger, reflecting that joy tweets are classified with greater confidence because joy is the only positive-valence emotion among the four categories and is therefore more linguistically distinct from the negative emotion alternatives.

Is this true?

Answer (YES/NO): YES